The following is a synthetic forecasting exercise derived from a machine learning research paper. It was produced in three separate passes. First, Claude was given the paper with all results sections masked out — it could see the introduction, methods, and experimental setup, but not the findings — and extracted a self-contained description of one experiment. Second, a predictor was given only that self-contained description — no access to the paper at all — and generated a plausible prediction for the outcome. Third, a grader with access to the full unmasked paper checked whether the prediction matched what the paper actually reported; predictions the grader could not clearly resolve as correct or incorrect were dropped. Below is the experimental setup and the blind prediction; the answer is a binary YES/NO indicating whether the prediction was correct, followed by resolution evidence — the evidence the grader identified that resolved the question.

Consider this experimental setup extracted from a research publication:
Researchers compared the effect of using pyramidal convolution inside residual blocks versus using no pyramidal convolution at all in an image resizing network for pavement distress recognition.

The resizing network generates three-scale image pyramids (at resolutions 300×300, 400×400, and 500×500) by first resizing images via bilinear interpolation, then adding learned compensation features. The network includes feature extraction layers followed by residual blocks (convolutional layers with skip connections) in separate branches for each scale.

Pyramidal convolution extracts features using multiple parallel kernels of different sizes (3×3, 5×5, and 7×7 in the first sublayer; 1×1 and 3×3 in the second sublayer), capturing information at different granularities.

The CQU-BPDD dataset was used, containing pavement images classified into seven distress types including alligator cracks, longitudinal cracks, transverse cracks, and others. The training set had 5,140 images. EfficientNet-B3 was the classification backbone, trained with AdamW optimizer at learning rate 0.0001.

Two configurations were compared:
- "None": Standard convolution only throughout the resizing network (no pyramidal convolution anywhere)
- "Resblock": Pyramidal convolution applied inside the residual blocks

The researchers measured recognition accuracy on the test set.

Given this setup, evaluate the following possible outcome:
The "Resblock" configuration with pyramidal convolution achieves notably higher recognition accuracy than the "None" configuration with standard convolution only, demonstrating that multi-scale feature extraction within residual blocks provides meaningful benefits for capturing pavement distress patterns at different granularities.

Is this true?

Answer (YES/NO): NO